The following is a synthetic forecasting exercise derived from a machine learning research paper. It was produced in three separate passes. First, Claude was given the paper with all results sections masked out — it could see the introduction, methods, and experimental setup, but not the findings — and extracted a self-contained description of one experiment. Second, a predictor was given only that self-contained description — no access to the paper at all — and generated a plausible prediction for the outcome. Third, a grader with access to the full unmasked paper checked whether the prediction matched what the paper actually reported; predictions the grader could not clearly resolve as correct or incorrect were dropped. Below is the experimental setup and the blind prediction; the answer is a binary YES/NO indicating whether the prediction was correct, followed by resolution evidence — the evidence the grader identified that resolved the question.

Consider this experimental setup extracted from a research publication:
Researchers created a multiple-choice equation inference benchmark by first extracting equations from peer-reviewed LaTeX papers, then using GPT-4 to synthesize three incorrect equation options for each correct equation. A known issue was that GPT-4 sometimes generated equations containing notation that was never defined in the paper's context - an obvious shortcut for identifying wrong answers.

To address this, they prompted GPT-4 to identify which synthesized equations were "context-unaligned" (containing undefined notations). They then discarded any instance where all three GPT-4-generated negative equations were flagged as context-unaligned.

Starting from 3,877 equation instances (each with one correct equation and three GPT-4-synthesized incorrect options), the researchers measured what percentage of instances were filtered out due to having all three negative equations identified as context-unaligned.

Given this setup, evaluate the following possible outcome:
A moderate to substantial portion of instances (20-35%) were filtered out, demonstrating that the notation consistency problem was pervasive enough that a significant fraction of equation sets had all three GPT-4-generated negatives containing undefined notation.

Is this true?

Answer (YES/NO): NO